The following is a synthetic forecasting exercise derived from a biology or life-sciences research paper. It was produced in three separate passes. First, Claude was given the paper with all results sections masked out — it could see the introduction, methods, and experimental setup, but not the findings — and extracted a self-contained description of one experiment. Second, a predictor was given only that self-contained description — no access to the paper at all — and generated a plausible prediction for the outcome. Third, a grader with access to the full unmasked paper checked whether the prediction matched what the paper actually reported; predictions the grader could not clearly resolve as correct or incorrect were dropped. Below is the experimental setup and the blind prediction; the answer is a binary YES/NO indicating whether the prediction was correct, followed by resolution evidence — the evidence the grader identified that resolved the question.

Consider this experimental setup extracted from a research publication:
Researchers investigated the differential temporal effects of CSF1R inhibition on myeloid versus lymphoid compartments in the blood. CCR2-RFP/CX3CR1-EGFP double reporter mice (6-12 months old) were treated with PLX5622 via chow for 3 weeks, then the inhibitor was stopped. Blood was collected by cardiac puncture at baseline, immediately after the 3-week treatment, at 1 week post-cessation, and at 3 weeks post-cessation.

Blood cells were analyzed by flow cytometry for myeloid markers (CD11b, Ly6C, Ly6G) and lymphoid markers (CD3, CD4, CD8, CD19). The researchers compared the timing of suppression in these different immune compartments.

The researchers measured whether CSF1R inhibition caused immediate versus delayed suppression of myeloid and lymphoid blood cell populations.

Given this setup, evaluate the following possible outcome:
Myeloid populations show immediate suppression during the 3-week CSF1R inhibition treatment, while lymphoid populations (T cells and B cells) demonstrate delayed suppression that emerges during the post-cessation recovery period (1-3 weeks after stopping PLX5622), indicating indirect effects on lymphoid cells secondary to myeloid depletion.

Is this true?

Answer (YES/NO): YES